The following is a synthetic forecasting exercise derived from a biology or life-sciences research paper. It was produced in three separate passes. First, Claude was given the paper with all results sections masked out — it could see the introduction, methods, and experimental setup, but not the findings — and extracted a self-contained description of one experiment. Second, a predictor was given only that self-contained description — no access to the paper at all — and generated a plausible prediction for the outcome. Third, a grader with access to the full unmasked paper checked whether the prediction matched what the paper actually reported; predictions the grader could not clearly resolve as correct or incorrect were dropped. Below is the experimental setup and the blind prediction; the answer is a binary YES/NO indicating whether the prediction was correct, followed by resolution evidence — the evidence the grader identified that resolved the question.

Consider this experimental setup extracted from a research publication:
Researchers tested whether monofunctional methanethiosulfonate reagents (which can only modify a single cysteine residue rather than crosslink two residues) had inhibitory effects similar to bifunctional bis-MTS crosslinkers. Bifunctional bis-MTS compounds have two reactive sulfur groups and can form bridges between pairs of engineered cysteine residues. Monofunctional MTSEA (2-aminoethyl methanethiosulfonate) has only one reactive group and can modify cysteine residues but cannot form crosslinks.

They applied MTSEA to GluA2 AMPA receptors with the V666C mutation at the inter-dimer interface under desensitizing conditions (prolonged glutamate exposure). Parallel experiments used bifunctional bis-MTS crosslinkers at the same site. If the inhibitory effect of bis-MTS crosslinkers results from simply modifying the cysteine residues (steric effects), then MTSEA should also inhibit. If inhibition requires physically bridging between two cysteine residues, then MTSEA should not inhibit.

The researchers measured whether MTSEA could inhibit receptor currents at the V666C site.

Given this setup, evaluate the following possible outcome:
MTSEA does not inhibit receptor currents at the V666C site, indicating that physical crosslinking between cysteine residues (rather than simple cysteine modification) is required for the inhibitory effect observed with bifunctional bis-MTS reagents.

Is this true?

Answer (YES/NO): YES